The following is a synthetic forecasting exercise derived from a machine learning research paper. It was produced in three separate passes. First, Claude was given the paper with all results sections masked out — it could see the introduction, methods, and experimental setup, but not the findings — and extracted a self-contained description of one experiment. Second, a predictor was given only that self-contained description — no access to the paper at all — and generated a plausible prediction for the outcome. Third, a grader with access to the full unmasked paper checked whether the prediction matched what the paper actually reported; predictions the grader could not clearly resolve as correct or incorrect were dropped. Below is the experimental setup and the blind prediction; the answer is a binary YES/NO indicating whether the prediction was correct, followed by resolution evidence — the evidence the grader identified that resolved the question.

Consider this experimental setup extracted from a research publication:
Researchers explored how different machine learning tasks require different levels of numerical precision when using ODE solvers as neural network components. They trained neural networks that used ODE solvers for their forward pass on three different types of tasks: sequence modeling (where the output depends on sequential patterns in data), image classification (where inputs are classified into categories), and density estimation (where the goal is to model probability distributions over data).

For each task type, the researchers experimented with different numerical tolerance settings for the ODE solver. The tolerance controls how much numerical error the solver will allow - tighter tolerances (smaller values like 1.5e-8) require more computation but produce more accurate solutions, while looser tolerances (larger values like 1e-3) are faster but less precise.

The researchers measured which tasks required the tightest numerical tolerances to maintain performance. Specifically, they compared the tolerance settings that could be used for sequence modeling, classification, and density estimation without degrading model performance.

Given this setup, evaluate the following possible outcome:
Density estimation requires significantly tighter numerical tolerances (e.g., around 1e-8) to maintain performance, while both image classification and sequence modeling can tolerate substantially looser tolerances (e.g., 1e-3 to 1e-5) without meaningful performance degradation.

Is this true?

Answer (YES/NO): NO